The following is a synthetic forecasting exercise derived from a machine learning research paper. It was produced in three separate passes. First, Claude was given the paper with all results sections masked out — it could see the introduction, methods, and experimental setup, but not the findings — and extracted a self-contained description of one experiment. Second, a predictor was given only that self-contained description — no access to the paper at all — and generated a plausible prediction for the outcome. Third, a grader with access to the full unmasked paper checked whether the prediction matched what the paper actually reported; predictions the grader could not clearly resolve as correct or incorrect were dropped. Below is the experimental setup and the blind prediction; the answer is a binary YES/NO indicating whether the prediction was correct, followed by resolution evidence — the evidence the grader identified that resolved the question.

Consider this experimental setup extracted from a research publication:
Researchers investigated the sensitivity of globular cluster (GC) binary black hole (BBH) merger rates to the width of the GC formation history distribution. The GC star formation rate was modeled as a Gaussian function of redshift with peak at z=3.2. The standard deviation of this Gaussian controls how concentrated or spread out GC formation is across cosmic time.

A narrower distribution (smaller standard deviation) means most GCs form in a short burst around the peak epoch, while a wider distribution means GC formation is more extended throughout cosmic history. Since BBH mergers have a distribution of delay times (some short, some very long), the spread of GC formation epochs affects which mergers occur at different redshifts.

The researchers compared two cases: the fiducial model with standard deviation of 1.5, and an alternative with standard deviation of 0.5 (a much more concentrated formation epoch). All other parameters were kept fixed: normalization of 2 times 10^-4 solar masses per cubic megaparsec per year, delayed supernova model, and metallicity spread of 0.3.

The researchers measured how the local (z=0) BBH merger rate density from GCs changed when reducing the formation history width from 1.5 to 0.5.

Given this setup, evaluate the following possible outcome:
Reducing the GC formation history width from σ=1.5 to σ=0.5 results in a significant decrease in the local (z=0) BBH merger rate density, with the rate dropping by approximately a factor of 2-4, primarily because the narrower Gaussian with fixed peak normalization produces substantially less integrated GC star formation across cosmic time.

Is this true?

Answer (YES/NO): NO